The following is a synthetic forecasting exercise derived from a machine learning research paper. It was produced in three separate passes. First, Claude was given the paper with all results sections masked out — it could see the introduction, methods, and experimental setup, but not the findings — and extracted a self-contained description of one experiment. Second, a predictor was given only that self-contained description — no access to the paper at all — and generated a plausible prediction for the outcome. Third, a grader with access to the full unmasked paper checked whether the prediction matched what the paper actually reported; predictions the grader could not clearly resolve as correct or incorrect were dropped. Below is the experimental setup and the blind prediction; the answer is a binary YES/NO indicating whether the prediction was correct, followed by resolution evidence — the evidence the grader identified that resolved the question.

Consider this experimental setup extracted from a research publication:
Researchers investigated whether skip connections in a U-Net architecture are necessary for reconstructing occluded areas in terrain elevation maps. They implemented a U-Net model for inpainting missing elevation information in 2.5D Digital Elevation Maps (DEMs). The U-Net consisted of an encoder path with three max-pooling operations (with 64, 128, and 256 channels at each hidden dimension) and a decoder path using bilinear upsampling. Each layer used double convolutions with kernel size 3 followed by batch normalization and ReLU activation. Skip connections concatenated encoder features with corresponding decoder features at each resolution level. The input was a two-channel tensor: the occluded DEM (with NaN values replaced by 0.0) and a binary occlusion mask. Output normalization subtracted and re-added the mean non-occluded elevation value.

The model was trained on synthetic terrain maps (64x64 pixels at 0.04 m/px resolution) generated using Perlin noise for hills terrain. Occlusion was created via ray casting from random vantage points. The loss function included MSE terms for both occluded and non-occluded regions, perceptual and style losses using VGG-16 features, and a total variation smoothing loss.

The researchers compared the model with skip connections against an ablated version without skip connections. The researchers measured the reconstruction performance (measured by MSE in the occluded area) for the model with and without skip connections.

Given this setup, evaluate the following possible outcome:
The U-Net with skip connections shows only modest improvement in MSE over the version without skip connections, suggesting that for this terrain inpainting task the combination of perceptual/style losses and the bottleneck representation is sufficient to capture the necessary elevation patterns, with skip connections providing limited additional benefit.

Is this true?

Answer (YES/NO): NO